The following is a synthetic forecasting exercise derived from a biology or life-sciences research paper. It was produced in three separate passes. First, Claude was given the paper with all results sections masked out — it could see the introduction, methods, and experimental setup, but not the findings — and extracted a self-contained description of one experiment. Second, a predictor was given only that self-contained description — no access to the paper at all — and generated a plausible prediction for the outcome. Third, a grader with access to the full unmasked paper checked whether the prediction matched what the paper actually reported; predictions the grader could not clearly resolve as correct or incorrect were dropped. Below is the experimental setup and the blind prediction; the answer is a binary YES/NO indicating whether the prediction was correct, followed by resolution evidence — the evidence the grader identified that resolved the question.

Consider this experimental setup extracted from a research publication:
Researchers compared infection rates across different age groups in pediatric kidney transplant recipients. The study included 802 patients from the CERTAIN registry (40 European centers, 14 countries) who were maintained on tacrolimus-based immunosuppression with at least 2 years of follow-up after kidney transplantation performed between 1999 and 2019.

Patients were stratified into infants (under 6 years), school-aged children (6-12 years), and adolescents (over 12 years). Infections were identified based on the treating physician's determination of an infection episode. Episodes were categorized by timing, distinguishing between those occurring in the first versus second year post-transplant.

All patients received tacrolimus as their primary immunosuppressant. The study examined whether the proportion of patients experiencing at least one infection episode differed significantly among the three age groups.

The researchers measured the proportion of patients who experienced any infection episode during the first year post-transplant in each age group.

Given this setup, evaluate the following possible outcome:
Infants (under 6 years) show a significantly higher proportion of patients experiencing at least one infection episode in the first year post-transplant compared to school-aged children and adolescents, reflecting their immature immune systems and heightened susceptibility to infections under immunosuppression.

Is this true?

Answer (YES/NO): YES